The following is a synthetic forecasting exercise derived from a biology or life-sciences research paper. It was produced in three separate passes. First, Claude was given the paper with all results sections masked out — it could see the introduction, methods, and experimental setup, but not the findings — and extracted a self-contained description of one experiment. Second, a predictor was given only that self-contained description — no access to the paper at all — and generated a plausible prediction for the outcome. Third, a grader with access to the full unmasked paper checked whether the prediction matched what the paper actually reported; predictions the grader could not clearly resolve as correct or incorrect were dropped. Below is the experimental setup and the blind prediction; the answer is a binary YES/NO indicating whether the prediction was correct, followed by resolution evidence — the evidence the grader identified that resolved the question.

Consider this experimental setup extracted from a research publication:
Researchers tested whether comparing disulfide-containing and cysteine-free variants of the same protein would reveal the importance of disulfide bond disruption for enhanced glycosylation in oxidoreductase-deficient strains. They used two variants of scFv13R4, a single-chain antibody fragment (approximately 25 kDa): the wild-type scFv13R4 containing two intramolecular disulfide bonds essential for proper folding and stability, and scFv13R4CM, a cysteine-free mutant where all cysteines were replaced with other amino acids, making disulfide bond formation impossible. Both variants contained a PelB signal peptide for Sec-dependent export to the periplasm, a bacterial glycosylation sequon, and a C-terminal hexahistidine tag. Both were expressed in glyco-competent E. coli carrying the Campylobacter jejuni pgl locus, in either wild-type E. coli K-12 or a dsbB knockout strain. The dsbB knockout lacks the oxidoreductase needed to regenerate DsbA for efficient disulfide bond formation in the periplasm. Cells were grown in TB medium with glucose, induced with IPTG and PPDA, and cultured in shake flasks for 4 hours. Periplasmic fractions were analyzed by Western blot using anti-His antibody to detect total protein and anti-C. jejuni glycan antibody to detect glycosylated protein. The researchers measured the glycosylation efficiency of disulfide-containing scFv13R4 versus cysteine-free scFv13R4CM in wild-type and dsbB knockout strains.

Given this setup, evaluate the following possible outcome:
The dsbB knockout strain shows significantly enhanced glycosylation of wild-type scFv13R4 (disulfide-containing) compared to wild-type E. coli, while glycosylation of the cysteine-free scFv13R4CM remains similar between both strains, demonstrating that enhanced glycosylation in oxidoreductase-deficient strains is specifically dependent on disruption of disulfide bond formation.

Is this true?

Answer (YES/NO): NO